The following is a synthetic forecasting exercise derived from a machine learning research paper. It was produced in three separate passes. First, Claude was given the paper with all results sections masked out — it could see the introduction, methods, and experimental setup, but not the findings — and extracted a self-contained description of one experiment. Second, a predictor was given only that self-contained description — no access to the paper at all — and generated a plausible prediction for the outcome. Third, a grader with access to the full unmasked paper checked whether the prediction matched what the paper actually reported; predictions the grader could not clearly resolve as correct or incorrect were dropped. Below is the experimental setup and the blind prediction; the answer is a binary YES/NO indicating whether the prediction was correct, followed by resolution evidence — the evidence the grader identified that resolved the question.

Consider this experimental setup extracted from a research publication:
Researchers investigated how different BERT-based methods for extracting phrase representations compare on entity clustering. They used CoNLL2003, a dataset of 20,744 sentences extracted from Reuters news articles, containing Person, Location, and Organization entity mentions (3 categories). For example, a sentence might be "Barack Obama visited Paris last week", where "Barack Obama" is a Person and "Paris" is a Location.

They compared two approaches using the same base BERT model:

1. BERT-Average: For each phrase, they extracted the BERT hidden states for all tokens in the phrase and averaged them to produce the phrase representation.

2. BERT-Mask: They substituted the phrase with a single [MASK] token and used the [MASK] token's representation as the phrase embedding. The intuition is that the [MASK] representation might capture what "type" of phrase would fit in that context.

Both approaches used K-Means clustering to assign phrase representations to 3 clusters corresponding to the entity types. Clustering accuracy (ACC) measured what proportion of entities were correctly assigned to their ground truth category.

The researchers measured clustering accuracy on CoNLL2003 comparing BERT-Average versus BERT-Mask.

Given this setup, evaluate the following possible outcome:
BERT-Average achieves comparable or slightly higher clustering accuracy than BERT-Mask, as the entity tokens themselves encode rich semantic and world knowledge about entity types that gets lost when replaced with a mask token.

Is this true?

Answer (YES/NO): NO